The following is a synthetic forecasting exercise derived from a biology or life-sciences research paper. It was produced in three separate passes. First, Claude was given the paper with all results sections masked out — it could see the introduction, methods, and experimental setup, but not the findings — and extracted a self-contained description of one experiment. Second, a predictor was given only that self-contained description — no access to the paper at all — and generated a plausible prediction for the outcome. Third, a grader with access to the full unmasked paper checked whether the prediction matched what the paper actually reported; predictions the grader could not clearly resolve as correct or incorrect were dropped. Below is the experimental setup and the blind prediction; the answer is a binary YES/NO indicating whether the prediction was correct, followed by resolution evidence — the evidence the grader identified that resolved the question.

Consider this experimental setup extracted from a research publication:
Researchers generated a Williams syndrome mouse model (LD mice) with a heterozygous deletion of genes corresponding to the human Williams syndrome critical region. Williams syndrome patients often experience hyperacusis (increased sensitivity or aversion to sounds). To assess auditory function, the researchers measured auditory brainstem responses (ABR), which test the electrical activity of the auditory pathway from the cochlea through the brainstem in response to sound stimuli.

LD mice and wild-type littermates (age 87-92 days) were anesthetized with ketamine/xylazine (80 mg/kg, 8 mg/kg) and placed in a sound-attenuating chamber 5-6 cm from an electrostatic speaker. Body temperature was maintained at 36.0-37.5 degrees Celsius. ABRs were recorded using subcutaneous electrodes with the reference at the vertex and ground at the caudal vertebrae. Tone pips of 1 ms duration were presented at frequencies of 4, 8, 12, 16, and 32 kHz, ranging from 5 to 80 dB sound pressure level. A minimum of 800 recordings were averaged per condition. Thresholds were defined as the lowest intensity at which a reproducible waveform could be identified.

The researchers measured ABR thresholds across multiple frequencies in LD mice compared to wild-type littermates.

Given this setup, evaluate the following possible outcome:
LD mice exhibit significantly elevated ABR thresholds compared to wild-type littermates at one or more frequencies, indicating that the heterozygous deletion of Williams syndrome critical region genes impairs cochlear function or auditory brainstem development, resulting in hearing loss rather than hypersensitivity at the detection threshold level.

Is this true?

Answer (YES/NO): NO